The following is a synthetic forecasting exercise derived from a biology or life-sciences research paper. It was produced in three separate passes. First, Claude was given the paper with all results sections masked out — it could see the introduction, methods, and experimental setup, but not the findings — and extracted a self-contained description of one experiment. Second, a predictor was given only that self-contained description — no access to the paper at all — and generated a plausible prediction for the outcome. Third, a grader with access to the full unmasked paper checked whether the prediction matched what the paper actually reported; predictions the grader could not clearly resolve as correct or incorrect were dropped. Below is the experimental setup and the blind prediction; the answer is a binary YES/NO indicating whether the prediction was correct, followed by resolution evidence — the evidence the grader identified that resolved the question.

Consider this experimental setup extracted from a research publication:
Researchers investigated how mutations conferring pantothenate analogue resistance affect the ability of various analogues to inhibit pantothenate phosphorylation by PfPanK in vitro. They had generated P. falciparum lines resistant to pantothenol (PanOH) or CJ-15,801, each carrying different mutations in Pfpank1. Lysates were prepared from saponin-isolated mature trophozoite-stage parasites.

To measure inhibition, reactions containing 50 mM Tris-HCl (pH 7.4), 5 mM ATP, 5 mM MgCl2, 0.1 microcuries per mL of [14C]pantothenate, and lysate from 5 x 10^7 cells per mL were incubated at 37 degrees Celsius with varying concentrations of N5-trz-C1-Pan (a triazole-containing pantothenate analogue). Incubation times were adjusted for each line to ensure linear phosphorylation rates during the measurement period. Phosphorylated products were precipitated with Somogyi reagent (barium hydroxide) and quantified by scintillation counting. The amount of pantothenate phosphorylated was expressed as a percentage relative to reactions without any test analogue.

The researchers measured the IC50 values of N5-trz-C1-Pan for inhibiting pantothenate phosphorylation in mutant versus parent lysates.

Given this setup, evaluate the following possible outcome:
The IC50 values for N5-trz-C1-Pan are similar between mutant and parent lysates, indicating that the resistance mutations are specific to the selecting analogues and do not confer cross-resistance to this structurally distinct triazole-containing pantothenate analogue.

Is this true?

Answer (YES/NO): NO